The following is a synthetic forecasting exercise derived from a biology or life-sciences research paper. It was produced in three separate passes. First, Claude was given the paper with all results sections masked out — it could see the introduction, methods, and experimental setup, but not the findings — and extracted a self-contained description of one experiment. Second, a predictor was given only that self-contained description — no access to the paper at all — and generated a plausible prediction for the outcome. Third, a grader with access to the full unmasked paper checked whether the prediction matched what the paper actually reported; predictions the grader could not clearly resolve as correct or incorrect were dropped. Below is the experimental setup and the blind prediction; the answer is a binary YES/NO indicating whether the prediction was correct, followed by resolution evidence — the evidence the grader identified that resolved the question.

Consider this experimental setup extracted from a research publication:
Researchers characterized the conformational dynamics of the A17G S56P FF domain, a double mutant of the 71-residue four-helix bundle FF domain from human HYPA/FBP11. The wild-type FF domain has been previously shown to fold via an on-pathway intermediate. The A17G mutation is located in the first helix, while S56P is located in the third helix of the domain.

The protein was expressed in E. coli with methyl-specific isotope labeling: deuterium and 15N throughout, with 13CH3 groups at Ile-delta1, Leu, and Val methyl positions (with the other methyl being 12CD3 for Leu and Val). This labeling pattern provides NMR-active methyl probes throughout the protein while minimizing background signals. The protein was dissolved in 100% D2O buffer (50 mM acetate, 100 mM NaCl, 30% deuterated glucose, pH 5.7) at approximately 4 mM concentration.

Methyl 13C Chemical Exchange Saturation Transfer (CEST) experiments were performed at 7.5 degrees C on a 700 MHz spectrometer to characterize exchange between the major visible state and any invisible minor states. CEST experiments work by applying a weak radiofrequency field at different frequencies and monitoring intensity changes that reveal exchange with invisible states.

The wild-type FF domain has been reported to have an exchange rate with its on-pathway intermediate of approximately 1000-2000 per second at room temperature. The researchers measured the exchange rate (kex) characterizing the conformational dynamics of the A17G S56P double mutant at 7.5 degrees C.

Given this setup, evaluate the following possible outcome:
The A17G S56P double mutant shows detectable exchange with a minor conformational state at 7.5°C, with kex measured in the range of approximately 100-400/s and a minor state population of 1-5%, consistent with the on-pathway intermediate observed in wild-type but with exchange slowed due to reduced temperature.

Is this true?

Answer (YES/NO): NO